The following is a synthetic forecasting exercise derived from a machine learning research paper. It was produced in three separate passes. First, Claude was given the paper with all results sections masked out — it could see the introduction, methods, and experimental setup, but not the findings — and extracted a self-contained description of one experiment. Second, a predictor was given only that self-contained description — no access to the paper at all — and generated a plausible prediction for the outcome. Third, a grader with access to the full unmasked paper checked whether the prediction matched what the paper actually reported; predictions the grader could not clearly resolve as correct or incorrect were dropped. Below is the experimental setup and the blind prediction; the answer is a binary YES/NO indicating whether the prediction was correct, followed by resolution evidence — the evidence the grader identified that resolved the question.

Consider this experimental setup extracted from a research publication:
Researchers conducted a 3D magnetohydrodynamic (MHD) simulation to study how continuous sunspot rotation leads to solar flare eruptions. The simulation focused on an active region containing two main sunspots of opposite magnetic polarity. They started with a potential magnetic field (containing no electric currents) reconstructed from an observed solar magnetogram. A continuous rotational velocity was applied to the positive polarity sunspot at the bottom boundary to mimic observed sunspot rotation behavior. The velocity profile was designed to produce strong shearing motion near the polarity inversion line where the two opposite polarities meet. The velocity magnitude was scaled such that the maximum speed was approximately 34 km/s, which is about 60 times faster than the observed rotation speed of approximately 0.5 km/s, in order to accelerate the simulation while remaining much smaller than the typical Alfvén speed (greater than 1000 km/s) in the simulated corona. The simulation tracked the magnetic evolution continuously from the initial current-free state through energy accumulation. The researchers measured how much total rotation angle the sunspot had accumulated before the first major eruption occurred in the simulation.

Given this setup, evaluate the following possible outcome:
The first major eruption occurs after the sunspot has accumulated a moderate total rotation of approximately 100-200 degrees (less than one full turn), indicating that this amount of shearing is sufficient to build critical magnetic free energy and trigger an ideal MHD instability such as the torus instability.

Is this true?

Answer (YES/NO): NO